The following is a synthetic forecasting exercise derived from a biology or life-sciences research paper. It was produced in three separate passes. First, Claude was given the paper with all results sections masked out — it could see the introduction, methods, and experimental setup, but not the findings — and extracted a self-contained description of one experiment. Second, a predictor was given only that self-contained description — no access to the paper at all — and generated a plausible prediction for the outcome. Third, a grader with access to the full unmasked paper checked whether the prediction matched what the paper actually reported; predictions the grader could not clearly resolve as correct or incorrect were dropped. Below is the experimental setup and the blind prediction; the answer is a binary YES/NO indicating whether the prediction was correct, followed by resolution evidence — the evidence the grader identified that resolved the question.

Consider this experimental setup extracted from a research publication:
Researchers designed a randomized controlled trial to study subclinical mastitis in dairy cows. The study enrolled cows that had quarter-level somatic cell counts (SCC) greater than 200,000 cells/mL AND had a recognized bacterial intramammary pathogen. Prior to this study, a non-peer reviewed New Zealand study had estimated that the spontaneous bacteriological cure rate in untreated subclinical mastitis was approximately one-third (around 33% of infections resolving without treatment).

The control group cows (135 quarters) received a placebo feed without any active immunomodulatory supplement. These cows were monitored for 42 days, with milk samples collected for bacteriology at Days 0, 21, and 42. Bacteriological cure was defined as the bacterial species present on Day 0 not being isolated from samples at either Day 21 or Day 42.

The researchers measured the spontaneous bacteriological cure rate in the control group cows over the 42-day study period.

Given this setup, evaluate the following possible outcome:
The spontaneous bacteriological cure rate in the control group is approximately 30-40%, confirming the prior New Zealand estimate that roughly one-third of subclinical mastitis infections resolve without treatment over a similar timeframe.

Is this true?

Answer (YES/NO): NO